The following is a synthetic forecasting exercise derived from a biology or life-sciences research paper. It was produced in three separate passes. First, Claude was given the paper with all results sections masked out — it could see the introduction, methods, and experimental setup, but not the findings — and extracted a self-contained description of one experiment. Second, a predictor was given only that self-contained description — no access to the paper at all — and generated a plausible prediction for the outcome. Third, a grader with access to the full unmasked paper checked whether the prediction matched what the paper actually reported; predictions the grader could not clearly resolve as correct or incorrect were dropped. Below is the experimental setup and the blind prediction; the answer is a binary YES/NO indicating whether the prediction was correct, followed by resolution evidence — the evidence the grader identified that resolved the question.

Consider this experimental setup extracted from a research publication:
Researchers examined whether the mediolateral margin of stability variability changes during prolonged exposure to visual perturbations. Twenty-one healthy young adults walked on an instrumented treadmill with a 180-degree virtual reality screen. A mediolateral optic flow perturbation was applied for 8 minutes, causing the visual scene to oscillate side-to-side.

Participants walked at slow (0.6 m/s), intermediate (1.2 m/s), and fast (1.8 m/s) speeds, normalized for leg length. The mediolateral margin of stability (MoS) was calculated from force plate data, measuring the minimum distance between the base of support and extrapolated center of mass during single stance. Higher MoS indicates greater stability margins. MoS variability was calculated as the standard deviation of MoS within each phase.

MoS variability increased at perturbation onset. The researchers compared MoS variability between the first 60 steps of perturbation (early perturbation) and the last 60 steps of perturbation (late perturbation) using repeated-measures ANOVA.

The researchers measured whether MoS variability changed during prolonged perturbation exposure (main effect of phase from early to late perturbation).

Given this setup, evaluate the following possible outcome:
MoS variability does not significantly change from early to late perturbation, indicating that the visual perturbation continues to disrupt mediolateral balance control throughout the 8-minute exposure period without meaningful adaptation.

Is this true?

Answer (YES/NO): NO